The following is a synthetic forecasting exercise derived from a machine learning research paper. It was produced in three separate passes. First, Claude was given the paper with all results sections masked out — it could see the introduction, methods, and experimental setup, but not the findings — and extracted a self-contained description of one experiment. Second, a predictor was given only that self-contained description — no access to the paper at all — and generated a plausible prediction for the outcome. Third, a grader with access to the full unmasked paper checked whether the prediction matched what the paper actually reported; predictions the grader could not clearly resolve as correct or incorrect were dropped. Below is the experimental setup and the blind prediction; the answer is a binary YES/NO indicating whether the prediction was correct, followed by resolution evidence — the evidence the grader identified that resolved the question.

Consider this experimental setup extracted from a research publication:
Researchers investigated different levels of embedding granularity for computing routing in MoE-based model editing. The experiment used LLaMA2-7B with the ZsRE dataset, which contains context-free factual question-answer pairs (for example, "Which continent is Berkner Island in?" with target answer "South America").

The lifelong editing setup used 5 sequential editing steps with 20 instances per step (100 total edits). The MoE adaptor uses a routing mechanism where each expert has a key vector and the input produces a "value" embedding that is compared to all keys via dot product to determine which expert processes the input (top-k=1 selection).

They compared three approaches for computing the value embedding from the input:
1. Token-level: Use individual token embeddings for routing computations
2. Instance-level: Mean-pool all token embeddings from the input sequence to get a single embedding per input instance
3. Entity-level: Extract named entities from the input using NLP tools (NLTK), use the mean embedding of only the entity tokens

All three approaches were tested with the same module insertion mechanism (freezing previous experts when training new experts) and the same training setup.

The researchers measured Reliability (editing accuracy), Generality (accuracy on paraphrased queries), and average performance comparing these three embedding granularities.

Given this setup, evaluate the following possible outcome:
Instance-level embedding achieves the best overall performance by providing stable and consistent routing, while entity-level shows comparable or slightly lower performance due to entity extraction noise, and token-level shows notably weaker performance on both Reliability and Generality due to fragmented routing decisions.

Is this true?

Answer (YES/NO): YES